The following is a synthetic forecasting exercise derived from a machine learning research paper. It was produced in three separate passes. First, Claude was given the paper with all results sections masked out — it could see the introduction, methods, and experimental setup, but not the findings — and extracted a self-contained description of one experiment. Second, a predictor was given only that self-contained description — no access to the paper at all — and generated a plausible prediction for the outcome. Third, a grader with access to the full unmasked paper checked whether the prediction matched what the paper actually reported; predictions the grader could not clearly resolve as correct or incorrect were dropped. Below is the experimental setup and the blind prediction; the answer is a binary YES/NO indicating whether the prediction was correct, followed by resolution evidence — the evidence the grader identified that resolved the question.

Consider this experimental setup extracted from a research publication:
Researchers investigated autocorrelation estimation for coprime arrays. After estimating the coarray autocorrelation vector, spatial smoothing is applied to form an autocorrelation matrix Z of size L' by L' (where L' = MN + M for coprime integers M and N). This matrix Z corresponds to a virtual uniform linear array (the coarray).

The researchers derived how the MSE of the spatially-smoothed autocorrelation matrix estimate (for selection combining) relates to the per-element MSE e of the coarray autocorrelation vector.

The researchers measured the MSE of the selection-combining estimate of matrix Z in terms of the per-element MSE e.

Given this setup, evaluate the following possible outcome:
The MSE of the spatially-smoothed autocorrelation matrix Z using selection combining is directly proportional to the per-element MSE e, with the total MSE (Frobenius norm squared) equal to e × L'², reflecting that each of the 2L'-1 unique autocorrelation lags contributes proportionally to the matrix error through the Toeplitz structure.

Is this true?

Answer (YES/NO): YES